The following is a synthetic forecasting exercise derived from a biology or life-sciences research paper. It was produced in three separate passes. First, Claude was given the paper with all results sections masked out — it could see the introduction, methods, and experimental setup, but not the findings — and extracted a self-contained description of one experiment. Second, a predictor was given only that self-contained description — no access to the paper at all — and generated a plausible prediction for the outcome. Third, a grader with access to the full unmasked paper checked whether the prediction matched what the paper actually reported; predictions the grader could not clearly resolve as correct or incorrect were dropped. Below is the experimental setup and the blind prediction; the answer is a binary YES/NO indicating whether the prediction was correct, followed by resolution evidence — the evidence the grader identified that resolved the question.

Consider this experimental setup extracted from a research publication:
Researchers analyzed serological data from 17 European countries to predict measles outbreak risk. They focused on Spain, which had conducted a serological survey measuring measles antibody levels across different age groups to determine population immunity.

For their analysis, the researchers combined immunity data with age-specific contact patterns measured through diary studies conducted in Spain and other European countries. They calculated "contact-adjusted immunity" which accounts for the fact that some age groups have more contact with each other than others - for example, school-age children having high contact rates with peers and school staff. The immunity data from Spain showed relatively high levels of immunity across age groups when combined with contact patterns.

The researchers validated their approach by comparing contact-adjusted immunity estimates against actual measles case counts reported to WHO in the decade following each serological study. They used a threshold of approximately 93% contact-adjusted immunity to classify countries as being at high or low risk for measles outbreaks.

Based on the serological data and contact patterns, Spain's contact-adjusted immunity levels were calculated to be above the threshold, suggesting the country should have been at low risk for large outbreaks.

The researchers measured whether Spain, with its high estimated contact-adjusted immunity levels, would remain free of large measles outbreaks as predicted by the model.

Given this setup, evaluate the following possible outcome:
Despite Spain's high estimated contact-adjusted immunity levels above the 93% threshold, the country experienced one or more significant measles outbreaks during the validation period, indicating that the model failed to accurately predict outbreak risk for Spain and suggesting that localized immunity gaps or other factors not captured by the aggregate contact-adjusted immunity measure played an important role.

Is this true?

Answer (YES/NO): YES